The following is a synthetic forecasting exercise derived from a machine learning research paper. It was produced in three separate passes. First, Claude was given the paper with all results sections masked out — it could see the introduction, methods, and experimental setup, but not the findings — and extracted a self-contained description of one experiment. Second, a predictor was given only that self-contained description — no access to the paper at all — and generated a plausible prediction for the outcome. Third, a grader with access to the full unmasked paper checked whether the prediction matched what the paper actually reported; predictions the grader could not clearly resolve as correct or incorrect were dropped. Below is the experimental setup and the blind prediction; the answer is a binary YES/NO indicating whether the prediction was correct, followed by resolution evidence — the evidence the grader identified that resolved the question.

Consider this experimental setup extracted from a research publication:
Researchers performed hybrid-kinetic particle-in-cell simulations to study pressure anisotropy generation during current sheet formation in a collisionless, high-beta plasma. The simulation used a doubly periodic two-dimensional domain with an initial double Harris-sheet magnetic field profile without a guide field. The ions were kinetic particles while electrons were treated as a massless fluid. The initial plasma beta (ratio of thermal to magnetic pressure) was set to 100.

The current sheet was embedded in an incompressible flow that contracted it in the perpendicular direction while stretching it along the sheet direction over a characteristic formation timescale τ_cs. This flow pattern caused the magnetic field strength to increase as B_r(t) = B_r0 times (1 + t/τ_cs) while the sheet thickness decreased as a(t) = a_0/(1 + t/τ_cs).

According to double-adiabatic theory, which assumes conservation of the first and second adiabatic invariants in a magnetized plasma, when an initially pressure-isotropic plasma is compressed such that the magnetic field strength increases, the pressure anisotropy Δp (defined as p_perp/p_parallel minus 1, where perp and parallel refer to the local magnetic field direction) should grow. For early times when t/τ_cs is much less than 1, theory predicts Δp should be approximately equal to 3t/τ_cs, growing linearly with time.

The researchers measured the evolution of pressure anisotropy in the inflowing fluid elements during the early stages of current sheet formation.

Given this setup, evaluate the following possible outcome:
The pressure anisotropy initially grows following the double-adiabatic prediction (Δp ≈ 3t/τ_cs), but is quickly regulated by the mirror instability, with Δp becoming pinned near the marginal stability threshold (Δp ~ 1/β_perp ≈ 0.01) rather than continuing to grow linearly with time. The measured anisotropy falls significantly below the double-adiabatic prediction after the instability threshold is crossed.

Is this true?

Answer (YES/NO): YES